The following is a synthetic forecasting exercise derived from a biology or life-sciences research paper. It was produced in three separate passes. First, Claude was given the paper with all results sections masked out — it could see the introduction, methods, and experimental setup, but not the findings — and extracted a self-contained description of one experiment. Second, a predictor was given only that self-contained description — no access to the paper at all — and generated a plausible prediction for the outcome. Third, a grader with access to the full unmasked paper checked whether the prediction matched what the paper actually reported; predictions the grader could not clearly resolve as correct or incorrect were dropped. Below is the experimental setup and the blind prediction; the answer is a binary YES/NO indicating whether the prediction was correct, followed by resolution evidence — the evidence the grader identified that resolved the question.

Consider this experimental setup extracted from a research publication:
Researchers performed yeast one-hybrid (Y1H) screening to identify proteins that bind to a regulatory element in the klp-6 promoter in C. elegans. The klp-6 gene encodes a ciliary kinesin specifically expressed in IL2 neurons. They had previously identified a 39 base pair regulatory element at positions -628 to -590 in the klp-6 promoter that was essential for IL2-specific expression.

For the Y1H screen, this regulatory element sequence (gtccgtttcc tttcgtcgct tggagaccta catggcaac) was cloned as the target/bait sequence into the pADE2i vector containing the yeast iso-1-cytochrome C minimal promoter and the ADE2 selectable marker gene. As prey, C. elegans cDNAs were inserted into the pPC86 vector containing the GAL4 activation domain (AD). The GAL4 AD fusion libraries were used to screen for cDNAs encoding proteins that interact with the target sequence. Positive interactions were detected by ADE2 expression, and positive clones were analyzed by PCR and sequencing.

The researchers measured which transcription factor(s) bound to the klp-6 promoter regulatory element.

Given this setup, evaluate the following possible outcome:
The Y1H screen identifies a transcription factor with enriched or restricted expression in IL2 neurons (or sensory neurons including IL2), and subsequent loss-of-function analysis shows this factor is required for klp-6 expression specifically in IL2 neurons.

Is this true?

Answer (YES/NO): YES